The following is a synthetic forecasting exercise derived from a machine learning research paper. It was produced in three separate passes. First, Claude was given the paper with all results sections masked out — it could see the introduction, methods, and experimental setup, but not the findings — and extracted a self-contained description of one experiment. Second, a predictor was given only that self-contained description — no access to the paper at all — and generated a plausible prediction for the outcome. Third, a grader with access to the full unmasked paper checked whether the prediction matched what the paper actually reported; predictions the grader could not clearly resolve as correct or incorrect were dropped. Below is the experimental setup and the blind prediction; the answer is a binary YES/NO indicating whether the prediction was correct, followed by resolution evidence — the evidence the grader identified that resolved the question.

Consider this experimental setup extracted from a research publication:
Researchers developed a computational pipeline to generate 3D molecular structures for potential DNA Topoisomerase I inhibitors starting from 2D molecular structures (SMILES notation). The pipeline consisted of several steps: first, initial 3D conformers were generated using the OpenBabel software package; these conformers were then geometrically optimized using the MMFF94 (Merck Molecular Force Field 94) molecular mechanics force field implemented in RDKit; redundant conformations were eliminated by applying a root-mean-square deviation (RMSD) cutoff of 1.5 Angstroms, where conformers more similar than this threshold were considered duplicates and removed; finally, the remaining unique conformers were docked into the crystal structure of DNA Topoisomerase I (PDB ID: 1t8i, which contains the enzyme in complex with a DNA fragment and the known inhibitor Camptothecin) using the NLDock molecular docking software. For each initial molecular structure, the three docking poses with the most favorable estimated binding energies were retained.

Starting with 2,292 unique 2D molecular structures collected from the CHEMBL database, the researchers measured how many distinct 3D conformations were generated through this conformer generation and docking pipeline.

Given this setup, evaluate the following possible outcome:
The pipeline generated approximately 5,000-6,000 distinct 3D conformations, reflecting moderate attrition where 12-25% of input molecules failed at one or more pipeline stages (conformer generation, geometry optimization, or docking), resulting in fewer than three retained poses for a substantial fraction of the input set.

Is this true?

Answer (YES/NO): NO